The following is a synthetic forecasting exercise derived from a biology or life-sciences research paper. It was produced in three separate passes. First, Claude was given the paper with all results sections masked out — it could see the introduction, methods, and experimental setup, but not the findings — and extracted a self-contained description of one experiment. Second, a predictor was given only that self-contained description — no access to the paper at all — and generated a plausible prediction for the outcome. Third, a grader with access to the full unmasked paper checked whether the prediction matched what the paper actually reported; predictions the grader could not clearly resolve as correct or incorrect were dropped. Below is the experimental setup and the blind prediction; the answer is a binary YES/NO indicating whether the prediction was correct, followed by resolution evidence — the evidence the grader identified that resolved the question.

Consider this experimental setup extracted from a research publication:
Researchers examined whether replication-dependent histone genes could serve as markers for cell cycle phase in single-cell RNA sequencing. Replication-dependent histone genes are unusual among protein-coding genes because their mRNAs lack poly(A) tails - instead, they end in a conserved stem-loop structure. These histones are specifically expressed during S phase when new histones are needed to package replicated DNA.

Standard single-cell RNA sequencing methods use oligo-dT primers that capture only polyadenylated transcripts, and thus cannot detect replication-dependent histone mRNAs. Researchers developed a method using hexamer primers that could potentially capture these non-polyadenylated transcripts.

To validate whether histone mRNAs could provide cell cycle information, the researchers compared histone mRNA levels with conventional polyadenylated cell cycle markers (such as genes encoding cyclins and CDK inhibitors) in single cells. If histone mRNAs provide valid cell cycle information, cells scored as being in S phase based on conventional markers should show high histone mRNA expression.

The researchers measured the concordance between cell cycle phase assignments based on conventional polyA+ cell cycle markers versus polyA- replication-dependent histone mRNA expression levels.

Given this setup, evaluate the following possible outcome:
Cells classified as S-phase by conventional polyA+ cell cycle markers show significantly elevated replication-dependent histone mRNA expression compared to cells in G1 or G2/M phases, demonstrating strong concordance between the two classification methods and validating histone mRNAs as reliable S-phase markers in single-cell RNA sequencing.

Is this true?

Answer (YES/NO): NO